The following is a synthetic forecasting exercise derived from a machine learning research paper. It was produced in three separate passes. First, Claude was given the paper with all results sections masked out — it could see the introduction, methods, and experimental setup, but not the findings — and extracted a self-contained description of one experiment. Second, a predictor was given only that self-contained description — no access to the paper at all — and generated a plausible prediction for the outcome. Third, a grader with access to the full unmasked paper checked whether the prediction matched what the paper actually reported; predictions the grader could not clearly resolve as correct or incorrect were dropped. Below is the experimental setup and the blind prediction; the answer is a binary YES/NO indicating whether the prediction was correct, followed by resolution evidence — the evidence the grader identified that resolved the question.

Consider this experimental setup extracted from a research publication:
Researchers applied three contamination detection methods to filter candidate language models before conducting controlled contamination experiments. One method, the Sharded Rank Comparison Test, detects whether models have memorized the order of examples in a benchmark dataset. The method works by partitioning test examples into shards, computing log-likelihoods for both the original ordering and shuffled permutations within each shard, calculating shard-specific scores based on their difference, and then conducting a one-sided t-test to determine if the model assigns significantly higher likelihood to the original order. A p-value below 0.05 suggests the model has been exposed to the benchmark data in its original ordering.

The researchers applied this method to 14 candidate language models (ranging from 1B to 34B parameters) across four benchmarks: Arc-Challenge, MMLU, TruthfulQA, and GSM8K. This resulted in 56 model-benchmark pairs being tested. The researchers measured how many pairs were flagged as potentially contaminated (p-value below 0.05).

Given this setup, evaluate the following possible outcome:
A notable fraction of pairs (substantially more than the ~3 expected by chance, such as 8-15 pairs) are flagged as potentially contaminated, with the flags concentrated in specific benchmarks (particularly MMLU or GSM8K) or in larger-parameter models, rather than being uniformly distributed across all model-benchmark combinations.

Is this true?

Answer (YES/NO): NO